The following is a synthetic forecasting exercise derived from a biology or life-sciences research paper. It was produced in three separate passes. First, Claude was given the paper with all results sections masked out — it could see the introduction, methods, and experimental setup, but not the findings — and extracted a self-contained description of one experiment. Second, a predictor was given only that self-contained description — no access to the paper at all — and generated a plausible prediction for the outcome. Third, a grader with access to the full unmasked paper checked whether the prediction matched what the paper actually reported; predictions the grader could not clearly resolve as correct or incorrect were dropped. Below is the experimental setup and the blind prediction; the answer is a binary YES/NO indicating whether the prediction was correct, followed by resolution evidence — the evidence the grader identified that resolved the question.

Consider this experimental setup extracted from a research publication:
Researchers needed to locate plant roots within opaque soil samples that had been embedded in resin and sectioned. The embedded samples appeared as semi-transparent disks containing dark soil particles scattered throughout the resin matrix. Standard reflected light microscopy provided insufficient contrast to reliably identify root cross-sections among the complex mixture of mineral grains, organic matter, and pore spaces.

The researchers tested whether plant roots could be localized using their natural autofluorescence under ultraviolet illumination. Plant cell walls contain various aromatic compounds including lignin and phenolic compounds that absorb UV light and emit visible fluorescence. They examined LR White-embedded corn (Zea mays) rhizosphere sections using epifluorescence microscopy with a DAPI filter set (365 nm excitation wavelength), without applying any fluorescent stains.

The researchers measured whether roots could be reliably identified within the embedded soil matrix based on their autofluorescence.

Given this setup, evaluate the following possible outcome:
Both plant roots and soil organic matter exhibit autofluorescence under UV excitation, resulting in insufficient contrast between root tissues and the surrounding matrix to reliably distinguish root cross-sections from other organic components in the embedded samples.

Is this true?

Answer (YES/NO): NO